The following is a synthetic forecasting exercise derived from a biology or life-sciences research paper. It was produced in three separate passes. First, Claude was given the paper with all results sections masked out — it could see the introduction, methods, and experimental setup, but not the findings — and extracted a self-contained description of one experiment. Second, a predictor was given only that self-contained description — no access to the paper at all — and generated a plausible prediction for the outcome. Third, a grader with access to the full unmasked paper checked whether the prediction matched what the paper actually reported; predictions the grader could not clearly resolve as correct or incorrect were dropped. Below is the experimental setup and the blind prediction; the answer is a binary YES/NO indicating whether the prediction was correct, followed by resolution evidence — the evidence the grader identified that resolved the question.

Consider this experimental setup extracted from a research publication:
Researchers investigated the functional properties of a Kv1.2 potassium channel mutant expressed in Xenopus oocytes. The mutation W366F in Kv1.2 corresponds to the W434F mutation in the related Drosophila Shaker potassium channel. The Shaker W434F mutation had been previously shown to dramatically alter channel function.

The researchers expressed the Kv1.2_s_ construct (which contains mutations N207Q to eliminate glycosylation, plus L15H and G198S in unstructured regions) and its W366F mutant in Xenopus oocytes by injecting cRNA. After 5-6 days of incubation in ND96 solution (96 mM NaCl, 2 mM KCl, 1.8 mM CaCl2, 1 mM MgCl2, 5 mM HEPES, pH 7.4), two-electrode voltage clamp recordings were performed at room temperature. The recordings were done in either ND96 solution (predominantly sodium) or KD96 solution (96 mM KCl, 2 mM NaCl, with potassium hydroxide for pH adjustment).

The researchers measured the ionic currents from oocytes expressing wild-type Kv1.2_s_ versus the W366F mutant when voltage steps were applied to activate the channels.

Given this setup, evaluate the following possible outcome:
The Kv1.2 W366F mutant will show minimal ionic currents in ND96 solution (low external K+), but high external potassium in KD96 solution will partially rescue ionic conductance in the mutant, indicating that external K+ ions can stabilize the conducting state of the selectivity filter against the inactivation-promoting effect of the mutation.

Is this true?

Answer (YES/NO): NO